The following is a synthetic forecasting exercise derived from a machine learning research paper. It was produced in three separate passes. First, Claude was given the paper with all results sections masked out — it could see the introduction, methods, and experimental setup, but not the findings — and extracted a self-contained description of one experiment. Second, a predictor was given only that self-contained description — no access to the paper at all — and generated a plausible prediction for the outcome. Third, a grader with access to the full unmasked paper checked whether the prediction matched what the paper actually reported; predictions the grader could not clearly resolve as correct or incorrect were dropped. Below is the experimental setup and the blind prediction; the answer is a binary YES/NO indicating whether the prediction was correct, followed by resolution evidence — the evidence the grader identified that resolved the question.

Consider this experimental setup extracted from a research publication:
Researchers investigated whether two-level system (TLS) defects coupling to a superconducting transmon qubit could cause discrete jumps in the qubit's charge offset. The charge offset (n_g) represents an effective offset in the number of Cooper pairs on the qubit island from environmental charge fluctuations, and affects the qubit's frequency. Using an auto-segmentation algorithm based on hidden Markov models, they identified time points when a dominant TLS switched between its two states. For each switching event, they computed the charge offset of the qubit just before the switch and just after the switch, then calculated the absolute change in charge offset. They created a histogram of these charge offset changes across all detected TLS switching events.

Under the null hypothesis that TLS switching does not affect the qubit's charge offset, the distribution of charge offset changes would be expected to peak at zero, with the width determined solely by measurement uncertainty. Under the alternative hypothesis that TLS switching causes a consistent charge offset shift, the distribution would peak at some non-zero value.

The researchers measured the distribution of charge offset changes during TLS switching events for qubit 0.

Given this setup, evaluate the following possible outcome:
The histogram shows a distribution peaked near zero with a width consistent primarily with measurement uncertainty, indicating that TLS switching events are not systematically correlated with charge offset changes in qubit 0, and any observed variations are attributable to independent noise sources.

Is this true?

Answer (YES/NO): NO